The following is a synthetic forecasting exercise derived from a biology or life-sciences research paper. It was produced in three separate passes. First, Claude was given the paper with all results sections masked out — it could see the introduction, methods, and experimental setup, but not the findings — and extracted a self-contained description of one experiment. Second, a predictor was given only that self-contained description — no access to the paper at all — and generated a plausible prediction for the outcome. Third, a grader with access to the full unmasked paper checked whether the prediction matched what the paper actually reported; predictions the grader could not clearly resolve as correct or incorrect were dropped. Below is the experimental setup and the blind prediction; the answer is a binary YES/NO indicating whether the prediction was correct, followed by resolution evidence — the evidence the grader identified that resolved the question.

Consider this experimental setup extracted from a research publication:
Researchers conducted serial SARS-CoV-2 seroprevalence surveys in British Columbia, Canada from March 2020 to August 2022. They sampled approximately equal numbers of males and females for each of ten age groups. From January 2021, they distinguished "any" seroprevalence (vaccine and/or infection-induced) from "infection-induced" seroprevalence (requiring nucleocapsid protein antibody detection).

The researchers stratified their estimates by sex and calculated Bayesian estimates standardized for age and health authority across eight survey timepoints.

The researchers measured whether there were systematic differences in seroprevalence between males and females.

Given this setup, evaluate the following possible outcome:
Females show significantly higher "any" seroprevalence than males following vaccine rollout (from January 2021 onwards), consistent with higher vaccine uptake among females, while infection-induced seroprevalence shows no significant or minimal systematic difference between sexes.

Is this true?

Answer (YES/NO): NO